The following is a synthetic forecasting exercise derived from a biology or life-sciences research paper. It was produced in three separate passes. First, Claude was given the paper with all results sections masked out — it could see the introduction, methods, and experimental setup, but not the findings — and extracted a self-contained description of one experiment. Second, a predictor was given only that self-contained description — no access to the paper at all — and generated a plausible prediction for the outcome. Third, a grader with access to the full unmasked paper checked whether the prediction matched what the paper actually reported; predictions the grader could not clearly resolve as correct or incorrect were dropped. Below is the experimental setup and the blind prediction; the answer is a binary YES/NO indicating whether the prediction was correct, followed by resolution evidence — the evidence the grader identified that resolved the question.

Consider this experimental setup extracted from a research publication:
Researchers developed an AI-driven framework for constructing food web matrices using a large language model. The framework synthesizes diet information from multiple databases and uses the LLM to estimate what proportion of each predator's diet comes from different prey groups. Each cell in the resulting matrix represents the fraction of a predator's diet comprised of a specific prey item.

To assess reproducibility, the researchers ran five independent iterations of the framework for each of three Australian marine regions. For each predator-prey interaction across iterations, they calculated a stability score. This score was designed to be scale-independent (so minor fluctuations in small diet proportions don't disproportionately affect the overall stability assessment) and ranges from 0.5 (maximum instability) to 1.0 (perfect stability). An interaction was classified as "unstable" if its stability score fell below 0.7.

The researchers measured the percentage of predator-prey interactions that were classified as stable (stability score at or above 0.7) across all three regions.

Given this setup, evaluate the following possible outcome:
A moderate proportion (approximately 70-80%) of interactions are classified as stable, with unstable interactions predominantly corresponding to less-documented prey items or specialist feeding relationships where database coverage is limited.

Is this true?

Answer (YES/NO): NO